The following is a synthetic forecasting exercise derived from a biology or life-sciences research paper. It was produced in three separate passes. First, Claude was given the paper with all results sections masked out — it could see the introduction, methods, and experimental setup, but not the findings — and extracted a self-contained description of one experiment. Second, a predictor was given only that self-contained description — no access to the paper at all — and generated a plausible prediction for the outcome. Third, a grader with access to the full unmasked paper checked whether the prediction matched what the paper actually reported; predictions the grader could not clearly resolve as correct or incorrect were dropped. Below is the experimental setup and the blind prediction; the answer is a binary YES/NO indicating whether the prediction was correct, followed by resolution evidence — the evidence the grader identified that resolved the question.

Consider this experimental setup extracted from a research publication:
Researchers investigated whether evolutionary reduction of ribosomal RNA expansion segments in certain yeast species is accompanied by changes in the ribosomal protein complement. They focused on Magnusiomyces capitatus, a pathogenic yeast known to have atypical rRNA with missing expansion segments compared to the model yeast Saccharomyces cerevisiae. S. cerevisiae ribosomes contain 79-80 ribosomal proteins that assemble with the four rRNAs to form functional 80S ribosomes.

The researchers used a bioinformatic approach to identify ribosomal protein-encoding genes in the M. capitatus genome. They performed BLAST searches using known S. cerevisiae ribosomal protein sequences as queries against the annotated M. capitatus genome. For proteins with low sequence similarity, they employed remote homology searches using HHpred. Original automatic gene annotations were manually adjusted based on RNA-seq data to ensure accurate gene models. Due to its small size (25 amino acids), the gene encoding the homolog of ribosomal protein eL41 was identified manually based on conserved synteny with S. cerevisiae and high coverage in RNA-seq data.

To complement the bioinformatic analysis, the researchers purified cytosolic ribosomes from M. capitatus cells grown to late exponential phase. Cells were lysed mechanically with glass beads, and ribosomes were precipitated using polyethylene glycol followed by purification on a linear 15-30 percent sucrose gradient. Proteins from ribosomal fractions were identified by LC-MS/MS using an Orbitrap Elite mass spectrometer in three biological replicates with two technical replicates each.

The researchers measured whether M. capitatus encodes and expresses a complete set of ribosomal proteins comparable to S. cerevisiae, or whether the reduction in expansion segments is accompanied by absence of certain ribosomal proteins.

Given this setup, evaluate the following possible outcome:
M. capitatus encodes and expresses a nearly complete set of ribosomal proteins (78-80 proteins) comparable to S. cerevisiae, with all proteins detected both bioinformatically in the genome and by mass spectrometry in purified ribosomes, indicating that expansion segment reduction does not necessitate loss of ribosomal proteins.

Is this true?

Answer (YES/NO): YES